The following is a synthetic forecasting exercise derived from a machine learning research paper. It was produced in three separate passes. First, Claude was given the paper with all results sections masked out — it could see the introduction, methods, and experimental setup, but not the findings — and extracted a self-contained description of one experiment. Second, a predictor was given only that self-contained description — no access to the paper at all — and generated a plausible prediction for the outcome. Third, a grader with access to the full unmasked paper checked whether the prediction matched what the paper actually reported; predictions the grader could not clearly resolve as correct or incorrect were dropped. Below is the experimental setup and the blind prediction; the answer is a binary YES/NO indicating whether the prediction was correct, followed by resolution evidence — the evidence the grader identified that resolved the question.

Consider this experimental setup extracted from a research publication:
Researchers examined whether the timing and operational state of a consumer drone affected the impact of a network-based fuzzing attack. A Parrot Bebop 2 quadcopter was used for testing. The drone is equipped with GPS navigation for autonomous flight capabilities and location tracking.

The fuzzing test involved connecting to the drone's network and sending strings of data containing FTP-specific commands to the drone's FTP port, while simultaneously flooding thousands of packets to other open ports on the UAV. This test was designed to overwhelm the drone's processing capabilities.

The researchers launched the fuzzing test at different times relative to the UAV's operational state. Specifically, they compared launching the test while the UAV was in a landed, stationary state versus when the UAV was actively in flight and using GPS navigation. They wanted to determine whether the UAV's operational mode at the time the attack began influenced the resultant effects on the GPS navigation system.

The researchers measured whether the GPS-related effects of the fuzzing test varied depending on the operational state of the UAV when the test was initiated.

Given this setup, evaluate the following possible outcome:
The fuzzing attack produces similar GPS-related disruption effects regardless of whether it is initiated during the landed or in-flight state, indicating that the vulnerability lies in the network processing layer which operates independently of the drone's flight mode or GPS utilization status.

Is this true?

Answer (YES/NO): NO